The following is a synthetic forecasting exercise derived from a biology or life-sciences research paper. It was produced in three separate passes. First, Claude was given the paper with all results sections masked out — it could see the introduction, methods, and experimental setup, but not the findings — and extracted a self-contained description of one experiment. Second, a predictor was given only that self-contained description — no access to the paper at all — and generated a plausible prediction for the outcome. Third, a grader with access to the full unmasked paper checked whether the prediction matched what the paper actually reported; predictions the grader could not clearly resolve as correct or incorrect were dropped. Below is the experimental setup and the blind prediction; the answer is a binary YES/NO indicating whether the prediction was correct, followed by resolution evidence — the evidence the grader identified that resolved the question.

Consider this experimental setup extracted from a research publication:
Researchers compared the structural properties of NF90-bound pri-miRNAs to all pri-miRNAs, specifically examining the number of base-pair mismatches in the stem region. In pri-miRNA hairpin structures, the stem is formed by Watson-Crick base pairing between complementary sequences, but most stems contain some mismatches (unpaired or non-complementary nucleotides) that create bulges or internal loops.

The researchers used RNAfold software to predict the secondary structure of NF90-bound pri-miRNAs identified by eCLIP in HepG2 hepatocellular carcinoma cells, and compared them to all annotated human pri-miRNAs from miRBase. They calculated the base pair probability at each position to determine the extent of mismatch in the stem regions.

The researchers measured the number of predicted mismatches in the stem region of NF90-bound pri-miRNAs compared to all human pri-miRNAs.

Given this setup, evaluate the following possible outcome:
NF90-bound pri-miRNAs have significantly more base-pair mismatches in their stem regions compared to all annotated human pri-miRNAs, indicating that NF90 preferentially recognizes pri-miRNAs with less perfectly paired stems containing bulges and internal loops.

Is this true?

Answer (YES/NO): NO